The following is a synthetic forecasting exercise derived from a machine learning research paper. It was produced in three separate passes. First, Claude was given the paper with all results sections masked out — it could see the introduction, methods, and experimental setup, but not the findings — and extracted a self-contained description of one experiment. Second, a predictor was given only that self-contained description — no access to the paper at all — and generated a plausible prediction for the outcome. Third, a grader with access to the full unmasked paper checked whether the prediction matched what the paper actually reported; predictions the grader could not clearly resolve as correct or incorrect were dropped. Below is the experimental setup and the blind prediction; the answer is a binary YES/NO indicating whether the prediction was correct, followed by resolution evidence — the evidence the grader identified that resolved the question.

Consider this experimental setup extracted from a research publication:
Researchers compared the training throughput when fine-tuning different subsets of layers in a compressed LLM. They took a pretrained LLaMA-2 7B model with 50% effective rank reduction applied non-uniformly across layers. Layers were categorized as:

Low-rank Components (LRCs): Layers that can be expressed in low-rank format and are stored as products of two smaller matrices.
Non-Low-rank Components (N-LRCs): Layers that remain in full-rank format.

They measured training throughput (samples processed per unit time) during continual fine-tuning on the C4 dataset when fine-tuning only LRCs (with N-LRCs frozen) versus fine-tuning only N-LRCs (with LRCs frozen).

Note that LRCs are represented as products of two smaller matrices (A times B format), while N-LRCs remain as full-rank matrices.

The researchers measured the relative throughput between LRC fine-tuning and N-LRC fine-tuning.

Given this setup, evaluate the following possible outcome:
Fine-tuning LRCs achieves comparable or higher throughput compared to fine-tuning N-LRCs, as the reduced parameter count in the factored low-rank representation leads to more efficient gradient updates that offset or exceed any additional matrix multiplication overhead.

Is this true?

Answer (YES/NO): YES